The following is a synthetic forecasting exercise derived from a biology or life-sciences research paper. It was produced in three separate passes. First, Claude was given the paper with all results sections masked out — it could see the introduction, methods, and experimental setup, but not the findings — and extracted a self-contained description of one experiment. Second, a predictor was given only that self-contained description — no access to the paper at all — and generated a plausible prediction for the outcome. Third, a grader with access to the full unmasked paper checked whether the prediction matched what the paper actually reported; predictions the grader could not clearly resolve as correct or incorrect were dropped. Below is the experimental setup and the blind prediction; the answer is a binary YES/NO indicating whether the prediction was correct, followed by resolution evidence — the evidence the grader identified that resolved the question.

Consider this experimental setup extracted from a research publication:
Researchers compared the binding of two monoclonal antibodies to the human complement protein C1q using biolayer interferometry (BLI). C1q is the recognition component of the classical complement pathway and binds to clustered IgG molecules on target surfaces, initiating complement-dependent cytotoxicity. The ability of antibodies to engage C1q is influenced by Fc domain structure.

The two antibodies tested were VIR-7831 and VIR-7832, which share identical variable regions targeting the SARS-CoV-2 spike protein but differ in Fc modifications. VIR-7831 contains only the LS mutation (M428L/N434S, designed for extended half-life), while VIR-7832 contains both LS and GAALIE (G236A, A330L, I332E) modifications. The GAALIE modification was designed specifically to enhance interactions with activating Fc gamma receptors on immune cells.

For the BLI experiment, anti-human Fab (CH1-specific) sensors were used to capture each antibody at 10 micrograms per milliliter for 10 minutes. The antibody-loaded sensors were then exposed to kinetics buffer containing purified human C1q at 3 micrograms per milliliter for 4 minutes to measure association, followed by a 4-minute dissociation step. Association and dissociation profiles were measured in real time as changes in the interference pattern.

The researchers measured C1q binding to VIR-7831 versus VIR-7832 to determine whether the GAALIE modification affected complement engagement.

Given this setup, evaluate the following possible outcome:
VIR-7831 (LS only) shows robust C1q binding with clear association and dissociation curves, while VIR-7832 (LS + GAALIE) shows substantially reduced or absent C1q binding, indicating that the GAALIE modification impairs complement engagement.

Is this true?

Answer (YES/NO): YES